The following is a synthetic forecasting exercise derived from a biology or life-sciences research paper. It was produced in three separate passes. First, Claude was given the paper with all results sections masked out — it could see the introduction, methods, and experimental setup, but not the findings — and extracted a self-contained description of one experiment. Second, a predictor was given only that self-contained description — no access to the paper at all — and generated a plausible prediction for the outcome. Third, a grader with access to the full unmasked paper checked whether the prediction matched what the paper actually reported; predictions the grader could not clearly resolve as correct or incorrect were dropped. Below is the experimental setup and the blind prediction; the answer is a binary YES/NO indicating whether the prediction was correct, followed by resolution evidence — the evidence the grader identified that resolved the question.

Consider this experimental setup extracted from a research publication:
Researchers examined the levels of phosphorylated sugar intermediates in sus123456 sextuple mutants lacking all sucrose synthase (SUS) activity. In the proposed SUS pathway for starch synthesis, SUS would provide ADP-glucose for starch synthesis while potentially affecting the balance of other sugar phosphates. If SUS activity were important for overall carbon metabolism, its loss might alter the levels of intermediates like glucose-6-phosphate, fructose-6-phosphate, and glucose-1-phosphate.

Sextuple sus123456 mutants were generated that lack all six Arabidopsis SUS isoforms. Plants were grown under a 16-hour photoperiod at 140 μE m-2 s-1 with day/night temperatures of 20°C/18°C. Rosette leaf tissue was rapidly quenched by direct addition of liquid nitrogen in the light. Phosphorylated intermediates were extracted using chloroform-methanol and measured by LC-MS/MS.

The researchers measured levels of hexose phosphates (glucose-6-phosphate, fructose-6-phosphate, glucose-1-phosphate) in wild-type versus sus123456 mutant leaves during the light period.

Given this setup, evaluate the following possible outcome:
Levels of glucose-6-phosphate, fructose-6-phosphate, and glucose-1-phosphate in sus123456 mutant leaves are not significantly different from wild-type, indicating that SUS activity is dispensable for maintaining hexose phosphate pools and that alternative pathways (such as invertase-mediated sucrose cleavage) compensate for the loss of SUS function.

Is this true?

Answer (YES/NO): YES